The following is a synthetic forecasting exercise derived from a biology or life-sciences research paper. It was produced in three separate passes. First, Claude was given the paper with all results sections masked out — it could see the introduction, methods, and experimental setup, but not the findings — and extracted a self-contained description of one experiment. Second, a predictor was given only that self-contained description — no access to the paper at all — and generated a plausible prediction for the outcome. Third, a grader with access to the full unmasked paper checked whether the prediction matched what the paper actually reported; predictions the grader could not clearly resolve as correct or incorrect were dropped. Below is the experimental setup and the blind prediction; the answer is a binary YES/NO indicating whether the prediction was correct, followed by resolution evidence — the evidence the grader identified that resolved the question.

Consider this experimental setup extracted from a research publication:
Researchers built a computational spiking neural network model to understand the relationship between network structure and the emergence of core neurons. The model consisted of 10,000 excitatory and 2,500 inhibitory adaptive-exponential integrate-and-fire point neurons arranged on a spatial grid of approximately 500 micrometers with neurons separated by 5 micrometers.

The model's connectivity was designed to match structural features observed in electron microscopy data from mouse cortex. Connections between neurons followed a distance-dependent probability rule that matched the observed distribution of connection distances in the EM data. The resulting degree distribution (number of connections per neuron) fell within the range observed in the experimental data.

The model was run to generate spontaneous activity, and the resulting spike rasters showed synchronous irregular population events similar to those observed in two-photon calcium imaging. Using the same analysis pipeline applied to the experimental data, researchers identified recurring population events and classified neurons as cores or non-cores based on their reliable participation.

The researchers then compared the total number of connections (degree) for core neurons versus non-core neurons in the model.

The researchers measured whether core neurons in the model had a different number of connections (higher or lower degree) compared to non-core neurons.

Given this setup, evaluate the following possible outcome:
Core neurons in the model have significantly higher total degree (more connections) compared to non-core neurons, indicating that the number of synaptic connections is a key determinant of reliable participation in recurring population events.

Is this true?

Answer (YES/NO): NO